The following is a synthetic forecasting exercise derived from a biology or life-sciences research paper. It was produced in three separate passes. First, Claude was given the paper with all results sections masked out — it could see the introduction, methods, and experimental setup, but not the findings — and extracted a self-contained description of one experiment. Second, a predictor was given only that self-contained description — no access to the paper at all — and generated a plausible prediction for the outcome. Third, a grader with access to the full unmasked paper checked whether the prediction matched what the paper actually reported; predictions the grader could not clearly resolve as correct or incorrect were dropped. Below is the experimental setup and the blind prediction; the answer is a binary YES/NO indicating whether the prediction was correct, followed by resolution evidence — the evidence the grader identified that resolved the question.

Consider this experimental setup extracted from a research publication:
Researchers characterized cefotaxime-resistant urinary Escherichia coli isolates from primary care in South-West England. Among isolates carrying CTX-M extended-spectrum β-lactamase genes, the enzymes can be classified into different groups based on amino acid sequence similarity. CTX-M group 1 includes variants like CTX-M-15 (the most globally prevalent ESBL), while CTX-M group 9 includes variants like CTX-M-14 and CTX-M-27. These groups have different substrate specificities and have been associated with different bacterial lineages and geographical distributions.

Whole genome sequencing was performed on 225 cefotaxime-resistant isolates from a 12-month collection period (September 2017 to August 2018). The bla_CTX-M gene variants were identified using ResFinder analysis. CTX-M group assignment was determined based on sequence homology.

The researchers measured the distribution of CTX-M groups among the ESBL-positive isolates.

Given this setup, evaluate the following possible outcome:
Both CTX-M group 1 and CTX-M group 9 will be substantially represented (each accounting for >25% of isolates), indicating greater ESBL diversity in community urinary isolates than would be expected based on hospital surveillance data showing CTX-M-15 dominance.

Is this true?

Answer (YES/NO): YES